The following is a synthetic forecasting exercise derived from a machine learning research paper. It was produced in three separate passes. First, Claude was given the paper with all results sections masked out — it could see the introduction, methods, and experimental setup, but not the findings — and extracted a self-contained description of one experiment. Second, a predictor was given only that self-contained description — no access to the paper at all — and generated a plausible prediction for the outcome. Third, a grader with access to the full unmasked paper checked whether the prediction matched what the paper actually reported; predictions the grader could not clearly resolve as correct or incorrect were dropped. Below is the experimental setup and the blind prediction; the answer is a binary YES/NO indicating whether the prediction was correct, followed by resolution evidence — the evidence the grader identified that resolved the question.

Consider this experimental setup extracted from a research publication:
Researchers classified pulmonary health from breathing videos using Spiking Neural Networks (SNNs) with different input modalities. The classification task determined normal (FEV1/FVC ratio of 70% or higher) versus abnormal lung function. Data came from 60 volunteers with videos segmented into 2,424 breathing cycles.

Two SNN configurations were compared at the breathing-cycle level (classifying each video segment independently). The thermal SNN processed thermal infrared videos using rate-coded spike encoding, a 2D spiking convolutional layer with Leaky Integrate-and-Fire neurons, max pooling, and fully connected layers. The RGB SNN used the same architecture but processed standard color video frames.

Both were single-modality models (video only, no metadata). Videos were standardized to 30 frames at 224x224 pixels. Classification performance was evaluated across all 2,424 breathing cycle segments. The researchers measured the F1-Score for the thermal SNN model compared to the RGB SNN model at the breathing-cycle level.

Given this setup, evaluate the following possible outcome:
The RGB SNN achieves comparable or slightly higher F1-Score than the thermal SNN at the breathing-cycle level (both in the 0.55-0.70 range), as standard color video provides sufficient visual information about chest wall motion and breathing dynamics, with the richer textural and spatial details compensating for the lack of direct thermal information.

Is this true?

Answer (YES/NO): NO